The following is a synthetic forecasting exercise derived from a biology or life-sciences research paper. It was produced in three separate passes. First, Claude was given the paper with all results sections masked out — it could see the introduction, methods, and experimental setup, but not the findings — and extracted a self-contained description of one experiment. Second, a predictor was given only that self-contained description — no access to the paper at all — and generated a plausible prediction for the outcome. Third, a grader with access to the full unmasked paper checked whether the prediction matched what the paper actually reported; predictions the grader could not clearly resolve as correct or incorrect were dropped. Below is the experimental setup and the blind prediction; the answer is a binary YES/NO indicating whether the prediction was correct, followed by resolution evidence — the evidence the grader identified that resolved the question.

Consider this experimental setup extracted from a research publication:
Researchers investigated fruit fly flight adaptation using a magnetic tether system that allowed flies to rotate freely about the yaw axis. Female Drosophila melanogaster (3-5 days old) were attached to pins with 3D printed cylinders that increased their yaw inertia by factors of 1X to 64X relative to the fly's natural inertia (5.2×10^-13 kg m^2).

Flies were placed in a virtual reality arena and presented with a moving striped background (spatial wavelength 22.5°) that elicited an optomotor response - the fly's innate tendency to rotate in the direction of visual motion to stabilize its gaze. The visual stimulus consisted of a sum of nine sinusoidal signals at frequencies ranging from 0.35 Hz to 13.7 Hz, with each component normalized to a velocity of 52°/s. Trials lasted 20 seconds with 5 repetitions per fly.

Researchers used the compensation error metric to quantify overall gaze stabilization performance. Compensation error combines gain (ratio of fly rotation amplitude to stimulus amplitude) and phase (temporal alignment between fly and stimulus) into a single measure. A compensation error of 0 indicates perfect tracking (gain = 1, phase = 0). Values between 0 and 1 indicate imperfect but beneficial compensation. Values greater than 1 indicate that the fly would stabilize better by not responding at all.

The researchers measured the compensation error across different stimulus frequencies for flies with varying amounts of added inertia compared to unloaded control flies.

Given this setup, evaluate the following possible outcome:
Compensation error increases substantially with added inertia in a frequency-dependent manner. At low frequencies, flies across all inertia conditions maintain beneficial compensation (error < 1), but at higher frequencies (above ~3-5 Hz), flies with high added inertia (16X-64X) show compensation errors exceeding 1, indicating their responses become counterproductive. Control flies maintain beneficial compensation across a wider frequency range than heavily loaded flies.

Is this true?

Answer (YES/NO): NO